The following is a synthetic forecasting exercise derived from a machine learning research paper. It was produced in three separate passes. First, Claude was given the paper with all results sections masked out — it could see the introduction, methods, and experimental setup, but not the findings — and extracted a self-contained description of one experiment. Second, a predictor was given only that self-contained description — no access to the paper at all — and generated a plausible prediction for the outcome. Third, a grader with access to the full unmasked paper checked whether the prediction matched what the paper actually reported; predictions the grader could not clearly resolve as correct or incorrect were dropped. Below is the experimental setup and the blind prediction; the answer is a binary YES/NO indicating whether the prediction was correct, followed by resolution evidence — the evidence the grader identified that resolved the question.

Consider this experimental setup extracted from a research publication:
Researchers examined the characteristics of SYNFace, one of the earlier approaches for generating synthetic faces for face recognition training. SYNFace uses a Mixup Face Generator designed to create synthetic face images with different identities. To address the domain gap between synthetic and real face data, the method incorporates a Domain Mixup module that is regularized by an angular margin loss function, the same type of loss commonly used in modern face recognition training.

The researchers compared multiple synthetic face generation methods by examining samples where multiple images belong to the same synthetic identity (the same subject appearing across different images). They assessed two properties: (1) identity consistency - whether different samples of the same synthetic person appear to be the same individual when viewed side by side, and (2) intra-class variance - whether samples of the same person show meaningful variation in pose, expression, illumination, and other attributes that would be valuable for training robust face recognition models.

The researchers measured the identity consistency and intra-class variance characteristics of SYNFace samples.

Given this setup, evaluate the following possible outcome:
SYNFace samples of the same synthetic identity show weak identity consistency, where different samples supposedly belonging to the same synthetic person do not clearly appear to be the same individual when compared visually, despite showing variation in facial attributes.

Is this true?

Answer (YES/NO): NO